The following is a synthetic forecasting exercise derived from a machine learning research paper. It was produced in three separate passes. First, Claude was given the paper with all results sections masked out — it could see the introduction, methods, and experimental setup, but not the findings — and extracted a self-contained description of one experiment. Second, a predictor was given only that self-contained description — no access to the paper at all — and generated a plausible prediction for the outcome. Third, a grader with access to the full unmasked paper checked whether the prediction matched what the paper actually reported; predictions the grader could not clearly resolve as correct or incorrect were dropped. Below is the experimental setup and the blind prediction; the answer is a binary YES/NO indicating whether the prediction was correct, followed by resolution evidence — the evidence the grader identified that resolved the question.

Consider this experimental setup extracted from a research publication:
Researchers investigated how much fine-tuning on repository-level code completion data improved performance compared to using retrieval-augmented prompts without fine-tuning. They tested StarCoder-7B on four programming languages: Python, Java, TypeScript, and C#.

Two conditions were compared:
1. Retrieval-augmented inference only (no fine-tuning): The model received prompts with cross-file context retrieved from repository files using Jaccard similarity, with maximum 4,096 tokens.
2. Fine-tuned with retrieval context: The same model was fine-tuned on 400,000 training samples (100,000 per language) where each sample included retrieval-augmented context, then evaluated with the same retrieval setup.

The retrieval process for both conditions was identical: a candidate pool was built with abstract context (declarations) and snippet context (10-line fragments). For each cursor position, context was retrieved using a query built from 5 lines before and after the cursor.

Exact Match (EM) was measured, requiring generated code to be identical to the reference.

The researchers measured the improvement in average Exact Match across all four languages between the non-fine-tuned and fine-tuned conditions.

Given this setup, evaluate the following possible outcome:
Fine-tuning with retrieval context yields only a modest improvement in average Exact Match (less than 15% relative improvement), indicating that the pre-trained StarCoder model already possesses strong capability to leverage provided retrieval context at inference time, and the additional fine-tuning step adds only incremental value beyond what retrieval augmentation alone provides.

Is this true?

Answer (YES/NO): NO